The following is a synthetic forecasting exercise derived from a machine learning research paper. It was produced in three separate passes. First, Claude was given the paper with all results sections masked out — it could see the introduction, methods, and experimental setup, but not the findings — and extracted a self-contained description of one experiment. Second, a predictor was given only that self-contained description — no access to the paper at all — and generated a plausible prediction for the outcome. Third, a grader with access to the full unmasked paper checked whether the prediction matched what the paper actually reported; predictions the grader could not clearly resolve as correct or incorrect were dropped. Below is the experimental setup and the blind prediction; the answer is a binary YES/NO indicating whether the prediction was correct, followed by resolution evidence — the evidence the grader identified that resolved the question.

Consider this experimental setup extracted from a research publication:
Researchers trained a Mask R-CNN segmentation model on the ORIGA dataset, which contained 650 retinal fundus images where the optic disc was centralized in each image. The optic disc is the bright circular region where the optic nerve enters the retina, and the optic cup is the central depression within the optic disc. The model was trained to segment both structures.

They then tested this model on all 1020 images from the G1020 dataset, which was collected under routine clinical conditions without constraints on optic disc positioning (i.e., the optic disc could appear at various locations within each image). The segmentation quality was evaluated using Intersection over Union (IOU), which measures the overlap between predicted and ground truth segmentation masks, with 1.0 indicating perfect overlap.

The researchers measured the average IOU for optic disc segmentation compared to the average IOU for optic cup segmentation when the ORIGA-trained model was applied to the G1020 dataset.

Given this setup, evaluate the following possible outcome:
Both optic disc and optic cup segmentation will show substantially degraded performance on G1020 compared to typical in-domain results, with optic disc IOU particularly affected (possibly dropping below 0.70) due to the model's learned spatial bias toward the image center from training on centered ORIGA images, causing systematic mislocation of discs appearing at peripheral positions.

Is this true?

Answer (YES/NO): NO